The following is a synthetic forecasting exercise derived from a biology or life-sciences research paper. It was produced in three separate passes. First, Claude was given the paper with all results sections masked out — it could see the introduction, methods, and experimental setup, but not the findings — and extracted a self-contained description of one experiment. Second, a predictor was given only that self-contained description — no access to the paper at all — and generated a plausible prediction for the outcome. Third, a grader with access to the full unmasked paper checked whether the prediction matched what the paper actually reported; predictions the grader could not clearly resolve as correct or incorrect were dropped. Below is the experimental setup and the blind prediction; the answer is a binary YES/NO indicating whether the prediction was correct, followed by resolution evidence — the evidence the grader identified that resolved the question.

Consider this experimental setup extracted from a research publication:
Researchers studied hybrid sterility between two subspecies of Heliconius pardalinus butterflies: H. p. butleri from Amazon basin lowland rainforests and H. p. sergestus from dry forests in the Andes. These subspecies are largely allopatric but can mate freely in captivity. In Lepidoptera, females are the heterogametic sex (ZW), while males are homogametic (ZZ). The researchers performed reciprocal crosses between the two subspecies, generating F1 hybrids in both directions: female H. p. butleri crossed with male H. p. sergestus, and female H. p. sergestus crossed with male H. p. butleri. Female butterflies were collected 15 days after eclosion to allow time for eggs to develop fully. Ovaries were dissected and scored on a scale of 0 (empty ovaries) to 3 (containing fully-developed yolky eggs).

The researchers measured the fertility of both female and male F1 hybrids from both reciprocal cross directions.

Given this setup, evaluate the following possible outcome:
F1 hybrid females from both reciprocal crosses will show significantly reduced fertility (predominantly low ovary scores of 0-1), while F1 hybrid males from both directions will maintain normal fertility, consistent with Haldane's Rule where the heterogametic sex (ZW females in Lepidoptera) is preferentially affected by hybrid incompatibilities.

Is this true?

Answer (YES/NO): YES